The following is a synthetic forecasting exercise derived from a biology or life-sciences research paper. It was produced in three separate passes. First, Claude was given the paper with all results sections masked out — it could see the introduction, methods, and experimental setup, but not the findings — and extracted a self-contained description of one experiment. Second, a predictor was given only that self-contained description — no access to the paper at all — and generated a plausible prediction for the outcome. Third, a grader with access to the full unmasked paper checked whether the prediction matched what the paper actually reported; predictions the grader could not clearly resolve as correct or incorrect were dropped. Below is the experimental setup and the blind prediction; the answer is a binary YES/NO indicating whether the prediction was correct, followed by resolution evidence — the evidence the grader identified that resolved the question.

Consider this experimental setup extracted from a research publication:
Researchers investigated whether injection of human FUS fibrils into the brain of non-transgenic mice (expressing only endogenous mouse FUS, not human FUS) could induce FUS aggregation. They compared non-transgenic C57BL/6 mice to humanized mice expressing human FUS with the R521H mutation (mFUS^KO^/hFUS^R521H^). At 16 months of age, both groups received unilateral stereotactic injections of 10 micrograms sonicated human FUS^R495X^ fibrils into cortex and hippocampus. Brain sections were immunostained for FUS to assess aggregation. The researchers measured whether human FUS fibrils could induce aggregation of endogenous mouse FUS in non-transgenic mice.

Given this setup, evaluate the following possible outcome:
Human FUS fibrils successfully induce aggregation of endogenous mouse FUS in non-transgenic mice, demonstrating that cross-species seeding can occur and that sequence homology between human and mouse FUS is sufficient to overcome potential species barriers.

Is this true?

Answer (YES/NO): NO